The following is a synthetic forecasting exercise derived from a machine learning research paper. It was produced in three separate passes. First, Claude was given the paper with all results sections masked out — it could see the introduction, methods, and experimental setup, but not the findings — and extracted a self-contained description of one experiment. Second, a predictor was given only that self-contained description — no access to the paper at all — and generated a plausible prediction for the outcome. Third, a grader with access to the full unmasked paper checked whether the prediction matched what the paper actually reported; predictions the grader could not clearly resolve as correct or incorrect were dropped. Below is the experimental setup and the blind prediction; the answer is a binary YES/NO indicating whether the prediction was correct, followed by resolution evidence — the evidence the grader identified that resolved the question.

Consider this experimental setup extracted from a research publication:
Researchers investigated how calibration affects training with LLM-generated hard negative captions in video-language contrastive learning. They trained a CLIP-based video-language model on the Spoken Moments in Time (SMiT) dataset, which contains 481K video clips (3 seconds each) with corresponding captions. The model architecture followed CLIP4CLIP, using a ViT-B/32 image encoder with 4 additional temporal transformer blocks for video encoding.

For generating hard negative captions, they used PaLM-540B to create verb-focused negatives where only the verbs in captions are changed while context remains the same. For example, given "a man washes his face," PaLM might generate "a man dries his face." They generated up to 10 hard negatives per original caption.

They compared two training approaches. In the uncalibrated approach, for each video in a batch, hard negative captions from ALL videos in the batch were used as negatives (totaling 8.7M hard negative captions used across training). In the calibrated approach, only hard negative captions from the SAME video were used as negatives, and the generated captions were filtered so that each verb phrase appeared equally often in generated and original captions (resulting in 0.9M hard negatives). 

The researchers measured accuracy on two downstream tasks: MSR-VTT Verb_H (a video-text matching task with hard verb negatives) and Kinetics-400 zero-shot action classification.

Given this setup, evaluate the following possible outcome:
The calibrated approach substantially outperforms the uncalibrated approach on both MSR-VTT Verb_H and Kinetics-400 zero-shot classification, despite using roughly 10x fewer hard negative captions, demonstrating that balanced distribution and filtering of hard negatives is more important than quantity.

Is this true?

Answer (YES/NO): NO